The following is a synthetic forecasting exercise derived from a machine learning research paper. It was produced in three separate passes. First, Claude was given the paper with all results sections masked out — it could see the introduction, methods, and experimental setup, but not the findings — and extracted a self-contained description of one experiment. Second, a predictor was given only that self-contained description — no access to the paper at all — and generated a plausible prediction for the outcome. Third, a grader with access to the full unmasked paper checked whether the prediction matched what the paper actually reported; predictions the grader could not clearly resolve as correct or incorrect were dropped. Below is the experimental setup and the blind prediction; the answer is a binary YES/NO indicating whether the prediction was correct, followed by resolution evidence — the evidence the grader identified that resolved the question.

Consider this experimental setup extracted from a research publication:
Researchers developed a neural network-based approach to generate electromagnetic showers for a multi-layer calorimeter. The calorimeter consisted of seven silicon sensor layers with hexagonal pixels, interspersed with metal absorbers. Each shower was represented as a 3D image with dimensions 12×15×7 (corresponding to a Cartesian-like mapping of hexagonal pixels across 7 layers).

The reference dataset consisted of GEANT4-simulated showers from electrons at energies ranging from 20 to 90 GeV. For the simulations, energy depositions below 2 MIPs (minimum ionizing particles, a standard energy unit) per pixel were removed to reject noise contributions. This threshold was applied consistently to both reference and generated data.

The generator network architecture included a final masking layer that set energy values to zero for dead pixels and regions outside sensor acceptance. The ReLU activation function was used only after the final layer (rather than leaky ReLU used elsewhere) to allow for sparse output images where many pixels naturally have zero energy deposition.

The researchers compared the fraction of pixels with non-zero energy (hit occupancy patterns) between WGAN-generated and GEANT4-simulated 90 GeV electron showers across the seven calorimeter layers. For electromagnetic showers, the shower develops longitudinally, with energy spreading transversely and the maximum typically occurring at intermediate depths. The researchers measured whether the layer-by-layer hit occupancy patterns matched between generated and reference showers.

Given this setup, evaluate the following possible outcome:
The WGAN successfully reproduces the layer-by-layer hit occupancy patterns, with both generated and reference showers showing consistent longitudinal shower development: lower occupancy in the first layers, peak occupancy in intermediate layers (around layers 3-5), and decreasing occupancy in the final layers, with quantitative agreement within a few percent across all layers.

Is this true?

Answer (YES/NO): NO